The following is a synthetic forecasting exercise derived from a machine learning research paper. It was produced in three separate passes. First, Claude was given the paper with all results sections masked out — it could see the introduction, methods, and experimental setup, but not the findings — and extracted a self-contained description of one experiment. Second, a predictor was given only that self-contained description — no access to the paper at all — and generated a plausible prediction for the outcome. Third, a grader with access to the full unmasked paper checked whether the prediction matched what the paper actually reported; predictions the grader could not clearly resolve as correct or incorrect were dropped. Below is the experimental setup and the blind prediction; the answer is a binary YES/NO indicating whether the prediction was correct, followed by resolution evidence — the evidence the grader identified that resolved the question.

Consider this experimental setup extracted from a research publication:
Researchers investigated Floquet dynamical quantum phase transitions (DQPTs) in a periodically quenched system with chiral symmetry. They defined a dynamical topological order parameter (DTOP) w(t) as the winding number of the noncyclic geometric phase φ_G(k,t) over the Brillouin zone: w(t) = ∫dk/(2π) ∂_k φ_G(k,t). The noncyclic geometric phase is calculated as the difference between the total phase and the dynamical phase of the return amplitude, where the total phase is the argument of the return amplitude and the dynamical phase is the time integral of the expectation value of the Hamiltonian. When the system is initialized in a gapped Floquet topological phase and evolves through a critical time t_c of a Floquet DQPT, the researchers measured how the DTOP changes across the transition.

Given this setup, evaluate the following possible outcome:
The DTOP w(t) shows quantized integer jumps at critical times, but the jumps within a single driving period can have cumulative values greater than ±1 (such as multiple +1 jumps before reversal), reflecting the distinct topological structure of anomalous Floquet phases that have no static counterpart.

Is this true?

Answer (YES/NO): NO